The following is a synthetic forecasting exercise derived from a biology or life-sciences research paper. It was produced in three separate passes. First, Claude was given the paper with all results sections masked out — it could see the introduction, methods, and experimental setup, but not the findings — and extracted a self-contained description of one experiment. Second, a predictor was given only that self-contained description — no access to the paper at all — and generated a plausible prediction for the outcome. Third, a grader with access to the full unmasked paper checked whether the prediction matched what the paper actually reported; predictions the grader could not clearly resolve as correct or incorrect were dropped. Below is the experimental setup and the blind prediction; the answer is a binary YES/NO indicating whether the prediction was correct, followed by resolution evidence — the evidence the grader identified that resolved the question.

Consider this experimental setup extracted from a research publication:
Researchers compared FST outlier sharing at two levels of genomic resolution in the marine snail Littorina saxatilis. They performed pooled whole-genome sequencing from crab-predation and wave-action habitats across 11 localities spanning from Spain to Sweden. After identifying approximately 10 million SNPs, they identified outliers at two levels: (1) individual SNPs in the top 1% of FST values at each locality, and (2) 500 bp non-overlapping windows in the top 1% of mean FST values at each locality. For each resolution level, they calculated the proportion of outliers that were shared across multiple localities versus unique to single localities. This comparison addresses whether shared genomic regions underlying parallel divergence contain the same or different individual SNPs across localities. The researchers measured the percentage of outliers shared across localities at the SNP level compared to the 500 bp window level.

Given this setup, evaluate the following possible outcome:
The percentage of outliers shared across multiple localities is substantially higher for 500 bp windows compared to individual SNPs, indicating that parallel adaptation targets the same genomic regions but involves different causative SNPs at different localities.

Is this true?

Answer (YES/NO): YES